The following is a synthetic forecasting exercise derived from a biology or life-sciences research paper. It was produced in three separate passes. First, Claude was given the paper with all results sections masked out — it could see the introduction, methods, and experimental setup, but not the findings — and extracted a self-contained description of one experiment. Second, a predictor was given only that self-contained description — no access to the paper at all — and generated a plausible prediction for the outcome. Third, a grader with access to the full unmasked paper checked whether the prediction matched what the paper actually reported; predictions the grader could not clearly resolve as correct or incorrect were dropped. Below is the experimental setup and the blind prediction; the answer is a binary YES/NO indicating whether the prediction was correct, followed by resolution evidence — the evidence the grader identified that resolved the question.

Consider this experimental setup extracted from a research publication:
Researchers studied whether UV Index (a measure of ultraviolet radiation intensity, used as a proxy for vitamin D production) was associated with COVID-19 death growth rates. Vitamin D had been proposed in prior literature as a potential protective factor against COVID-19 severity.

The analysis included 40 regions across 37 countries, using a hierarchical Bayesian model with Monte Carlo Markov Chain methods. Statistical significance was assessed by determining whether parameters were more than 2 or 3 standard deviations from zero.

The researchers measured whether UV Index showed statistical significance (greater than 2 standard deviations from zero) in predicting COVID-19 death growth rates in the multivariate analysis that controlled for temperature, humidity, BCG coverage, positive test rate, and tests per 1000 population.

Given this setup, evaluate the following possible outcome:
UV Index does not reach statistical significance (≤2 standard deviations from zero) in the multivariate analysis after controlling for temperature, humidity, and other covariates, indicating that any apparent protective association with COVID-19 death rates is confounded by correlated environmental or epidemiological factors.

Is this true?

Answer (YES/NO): YES